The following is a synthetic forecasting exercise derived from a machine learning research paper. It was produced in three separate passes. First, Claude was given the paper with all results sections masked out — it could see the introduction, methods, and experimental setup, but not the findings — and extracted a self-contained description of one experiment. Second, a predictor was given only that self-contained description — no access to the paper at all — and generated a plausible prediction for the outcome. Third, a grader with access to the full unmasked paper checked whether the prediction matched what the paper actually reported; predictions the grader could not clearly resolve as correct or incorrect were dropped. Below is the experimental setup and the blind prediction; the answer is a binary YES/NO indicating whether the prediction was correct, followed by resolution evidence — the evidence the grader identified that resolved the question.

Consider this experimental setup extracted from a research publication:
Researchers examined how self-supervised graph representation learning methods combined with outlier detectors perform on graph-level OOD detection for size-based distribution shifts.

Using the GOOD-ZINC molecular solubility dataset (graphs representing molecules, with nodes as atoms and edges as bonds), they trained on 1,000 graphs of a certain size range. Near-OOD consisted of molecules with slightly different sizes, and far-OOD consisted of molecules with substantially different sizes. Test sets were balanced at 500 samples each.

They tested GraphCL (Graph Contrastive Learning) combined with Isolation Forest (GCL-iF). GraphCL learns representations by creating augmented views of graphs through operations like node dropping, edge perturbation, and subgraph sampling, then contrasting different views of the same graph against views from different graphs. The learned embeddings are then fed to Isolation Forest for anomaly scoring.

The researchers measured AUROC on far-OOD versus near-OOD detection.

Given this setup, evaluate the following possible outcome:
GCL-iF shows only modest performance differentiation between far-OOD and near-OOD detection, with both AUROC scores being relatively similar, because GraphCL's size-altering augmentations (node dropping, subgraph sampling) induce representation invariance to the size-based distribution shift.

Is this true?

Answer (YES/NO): YES